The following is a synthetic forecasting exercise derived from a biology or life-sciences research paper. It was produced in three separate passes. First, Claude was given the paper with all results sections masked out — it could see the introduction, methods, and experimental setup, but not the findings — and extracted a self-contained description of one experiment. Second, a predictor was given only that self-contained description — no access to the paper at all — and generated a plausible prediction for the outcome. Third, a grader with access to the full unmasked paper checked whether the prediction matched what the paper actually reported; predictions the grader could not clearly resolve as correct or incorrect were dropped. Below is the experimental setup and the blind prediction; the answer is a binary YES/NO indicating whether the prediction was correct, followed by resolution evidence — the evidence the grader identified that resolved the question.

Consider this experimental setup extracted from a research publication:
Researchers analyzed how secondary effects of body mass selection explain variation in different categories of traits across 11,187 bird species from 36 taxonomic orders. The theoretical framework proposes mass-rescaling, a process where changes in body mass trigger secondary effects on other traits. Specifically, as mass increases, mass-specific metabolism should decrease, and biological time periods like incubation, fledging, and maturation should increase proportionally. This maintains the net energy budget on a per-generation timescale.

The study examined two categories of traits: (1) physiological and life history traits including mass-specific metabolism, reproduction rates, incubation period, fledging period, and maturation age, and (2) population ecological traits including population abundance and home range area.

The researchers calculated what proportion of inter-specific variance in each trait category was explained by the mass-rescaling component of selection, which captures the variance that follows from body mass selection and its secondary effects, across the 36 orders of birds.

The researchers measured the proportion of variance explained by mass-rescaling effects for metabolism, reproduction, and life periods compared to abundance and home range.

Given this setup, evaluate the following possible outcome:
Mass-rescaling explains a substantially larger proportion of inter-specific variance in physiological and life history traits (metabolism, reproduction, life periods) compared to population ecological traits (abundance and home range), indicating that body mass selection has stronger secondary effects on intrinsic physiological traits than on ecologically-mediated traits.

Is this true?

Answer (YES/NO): YES